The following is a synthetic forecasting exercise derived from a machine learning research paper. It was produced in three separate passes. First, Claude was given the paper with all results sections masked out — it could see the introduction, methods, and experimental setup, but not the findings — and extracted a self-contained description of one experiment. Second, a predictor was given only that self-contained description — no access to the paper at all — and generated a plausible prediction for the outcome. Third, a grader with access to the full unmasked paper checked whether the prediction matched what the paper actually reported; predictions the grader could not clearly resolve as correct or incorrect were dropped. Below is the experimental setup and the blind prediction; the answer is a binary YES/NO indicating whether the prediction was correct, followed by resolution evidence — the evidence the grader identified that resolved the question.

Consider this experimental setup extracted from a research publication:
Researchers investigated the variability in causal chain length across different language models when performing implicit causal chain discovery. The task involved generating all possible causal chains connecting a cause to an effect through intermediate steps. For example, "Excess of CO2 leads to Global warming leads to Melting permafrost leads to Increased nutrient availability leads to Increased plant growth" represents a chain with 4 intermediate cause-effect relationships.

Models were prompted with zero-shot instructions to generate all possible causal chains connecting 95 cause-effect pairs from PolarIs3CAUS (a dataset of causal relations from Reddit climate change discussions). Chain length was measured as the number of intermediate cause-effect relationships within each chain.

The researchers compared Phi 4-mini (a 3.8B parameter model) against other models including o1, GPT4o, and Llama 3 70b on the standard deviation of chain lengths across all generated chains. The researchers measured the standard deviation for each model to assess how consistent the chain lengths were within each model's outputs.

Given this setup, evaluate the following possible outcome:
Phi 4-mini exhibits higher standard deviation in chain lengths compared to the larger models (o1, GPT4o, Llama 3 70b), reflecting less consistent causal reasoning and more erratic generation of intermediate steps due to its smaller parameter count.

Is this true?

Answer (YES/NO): YES